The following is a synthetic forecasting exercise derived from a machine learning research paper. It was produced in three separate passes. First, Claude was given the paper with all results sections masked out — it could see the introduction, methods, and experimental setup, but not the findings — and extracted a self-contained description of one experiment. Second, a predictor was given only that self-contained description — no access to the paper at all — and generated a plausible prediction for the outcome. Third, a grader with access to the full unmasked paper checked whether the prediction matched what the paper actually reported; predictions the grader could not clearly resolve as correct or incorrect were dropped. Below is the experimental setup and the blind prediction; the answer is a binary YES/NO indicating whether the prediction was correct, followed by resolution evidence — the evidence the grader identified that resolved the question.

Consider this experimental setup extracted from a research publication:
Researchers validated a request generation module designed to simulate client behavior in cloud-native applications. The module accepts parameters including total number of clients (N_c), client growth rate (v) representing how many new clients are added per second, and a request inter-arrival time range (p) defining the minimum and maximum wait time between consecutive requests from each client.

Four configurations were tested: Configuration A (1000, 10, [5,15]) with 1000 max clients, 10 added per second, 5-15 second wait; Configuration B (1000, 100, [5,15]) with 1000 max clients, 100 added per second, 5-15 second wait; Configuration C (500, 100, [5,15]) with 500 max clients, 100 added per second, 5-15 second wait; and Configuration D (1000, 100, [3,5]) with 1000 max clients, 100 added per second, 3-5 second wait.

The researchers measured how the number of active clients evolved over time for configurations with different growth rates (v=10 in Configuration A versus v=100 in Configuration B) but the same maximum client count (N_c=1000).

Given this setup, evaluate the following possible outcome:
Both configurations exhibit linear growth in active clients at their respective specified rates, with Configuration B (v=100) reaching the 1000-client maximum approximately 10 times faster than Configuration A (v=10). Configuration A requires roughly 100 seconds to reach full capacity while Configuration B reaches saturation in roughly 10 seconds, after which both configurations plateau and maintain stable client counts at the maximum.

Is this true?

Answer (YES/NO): YES